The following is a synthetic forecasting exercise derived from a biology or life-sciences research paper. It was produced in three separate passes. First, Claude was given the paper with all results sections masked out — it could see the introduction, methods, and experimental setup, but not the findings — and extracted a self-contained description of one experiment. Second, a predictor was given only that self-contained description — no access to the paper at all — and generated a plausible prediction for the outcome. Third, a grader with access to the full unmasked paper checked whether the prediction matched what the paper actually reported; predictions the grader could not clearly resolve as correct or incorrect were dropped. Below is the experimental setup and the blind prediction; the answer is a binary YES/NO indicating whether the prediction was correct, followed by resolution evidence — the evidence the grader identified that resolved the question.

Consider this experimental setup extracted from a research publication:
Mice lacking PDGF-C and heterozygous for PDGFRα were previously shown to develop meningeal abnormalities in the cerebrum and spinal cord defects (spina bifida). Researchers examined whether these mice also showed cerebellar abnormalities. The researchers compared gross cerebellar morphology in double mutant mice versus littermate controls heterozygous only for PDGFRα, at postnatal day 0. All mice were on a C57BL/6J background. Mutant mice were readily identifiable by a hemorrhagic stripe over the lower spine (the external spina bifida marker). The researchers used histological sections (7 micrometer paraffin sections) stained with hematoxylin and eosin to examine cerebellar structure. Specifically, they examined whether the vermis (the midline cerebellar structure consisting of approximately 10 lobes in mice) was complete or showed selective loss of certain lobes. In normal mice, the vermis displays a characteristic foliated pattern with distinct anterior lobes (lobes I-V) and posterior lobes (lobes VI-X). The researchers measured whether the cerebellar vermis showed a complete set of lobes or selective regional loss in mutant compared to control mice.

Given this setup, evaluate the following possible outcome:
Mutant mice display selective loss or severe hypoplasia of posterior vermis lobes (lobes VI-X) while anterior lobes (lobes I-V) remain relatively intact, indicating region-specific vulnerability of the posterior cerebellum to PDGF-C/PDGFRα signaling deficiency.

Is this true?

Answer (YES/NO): YES